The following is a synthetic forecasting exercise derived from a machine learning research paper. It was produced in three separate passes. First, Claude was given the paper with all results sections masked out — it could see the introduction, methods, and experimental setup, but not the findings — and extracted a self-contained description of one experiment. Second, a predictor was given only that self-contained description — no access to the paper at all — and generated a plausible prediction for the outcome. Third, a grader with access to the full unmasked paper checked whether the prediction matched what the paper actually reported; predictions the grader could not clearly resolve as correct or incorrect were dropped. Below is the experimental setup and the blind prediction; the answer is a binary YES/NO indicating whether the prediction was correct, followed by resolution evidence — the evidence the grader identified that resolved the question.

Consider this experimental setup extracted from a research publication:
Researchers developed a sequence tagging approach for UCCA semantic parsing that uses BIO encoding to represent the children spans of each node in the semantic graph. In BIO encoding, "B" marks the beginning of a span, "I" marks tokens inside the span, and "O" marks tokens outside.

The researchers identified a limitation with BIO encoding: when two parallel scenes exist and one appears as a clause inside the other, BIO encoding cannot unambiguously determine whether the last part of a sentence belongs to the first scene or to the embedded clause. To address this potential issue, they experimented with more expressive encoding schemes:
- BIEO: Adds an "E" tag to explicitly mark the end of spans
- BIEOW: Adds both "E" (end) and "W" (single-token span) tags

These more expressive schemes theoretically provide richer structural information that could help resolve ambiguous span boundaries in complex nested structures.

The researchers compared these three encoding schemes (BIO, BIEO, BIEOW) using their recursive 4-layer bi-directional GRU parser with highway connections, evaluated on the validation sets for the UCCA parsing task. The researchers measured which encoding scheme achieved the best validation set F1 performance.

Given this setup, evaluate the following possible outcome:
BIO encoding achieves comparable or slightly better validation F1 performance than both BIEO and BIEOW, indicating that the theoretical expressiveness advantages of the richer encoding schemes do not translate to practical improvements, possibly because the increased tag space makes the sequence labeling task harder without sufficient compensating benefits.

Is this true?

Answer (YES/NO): YES